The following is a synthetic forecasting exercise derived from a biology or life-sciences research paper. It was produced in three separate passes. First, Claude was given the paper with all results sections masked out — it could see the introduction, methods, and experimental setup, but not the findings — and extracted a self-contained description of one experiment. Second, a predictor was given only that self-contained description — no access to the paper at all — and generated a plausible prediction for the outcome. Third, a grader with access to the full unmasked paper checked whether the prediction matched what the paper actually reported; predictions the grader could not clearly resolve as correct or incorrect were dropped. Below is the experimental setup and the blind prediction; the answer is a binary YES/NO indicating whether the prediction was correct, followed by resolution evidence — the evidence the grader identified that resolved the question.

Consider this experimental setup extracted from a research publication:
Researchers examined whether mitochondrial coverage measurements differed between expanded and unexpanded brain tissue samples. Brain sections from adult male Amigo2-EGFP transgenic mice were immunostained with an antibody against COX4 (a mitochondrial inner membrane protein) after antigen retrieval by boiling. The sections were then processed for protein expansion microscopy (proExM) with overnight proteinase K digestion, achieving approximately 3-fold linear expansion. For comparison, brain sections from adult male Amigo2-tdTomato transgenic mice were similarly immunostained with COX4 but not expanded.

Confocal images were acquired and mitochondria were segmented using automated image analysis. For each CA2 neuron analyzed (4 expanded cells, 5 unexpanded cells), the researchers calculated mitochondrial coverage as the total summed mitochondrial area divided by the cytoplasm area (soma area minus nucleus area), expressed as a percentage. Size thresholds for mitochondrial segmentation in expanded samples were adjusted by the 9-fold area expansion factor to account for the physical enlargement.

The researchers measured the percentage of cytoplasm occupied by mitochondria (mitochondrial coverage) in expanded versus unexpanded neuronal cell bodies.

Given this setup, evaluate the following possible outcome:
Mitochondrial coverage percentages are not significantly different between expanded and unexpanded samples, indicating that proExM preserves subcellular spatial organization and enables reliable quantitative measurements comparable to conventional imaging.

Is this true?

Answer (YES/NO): NO